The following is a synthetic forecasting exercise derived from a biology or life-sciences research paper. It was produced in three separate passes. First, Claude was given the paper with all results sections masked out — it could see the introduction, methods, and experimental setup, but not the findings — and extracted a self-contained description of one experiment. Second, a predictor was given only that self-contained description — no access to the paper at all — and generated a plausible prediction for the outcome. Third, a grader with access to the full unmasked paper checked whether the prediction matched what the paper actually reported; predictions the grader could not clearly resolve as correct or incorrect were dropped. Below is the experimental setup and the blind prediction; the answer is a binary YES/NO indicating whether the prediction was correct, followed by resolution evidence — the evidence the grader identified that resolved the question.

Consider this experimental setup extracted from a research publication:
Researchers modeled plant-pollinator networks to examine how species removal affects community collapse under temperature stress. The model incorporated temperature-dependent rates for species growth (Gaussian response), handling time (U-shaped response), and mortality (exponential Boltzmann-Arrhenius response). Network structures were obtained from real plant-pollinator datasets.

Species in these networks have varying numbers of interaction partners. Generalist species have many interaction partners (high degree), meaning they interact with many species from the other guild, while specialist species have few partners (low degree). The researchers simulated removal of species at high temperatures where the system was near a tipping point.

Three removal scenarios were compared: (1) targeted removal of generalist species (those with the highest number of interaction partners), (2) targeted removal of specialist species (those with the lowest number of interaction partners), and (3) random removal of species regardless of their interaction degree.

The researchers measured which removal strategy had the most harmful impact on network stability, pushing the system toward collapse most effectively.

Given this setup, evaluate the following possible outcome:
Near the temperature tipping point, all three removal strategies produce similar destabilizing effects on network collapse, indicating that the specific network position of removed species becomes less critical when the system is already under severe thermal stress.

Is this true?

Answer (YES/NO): NO